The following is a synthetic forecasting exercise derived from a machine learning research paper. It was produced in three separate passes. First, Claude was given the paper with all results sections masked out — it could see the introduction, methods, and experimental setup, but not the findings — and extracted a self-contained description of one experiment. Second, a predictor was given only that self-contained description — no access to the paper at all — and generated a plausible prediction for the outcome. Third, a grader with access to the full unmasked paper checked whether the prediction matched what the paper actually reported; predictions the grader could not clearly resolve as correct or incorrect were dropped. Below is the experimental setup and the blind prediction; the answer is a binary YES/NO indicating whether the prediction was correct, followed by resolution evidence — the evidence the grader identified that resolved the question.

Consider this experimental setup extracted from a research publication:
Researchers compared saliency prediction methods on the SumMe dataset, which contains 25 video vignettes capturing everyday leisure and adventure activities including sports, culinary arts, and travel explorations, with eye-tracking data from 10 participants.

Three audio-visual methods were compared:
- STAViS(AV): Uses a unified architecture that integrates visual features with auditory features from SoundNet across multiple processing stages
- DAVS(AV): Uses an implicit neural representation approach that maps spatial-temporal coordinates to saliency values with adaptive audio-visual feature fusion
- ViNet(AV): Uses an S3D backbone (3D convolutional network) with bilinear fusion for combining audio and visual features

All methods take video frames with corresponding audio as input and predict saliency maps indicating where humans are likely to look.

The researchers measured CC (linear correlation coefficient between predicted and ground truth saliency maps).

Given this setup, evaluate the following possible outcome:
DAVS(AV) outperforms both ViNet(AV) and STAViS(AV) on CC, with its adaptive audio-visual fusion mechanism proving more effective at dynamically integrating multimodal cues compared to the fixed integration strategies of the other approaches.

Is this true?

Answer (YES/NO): NO